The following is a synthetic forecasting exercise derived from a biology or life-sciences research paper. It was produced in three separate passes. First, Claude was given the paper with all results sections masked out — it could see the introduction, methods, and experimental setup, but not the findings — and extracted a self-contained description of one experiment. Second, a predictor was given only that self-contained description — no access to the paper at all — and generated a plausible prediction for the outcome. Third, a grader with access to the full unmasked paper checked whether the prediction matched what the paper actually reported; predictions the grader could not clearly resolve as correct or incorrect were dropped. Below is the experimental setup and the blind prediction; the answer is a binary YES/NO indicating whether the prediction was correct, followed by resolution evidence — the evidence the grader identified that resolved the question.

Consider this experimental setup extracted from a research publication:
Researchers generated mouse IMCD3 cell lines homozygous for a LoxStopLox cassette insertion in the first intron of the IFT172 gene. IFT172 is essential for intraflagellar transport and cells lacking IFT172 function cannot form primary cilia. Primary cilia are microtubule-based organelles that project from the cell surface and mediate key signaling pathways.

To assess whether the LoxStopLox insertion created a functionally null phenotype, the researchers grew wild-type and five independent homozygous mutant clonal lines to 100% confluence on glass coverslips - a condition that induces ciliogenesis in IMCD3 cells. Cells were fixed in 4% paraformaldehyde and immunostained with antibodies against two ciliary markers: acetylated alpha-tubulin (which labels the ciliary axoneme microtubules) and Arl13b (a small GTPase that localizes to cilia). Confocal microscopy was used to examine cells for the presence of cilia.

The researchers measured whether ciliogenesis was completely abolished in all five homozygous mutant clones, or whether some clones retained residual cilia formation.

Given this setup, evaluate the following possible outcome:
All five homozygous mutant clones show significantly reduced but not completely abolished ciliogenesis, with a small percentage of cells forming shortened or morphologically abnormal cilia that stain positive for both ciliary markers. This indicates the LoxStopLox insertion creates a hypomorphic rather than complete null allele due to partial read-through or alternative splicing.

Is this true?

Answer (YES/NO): NO